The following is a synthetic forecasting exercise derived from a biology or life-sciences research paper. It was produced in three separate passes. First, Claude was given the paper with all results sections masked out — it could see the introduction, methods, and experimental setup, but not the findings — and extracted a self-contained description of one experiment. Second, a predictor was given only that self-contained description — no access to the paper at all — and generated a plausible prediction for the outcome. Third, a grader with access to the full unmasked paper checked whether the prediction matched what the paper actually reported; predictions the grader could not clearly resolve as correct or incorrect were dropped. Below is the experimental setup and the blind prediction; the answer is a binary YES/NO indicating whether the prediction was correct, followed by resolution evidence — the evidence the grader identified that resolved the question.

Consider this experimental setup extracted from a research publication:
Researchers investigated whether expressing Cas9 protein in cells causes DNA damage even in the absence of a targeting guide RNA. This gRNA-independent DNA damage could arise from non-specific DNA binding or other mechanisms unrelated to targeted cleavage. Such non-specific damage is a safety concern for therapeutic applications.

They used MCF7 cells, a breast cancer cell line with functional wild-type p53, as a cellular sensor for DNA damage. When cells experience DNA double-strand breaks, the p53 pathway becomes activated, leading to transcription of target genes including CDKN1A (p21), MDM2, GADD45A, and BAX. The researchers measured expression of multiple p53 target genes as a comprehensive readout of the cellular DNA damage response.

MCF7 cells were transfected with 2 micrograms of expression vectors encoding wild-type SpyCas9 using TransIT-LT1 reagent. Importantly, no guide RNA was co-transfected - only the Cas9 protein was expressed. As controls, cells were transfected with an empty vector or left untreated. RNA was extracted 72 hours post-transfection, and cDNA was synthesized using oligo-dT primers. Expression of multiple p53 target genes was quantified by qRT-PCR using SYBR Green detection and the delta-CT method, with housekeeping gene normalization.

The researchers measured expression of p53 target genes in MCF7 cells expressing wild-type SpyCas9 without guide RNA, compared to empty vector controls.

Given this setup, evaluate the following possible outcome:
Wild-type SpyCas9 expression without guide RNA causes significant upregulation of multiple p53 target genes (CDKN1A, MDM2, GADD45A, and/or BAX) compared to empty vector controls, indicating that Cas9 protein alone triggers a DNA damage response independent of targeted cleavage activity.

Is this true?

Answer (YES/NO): YES